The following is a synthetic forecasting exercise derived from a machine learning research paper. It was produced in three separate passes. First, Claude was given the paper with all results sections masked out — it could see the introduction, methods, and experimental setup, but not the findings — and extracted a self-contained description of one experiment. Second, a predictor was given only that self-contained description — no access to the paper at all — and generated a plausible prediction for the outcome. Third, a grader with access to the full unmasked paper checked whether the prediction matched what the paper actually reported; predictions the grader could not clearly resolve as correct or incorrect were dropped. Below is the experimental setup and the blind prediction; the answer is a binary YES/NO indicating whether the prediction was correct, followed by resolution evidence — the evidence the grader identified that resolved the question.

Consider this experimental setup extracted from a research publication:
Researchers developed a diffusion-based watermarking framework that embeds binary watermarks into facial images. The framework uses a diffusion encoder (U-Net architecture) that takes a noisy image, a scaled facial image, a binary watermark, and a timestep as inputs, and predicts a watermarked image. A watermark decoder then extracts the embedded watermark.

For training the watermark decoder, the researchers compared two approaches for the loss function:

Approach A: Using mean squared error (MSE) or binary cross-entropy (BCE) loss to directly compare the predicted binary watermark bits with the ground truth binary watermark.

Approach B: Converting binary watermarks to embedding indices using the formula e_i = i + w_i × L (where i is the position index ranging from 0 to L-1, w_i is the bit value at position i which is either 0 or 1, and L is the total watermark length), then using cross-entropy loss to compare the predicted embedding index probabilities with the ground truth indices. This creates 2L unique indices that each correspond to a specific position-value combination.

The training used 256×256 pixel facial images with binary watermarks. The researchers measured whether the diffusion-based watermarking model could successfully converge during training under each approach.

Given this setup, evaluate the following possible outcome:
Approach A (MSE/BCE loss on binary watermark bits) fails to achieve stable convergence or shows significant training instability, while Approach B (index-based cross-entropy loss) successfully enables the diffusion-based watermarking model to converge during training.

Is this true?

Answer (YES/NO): YES